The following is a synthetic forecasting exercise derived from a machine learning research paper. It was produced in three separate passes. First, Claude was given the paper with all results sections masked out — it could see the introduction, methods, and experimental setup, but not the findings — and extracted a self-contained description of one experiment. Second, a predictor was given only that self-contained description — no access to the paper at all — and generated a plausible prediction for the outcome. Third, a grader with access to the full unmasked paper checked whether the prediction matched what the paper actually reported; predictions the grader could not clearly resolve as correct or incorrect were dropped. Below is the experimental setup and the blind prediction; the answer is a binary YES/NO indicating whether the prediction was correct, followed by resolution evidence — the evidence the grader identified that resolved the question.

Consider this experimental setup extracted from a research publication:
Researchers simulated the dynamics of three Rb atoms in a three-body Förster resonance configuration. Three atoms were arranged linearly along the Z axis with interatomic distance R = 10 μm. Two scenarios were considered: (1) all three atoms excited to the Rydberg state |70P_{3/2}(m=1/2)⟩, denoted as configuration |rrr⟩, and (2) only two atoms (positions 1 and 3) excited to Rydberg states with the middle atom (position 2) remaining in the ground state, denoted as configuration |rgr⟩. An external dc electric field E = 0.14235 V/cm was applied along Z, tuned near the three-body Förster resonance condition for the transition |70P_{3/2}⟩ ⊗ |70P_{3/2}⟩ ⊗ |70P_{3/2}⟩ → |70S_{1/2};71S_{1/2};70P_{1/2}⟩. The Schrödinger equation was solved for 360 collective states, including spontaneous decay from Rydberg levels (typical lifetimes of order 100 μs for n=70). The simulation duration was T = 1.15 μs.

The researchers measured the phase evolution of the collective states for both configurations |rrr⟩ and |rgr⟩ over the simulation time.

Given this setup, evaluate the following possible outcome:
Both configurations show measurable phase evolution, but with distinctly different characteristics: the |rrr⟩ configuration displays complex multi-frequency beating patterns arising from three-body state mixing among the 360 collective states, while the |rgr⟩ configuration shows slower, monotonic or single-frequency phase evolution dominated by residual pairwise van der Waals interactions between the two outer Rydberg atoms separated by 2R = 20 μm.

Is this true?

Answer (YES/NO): NO